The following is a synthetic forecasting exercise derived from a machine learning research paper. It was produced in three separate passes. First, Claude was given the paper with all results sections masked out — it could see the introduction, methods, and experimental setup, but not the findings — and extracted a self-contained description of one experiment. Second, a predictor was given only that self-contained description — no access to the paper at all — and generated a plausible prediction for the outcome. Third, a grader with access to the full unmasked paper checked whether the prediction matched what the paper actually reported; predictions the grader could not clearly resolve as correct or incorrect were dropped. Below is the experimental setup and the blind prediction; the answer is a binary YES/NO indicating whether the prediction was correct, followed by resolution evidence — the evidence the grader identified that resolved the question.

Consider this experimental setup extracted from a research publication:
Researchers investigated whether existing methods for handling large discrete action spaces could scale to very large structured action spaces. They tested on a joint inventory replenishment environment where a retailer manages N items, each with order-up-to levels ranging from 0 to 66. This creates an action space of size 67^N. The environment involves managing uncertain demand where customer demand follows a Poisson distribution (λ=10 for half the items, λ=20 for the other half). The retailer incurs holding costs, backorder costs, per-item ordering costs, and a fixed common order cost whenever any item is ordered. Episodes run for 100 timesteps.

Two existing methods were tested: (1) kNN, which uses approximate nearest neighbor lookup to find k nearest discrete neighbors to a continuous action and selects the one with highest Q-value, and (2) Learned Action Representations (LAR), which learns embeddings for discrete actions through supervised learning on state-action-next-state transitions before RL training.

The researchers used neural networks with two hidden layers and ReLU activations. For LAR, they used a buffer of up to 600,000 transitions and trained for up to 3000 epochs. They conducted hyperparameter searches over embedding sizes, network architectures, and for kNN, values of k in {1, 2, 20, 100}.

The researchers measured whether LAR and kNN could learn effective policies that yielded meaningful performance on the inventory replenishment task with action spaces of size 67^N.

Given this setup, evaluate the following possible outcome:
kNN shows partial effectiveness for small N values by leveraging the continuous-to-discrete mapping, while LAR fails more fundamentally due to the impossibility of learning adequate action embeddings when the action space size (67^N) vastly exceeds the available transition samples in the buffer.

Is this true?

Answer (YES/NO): NO